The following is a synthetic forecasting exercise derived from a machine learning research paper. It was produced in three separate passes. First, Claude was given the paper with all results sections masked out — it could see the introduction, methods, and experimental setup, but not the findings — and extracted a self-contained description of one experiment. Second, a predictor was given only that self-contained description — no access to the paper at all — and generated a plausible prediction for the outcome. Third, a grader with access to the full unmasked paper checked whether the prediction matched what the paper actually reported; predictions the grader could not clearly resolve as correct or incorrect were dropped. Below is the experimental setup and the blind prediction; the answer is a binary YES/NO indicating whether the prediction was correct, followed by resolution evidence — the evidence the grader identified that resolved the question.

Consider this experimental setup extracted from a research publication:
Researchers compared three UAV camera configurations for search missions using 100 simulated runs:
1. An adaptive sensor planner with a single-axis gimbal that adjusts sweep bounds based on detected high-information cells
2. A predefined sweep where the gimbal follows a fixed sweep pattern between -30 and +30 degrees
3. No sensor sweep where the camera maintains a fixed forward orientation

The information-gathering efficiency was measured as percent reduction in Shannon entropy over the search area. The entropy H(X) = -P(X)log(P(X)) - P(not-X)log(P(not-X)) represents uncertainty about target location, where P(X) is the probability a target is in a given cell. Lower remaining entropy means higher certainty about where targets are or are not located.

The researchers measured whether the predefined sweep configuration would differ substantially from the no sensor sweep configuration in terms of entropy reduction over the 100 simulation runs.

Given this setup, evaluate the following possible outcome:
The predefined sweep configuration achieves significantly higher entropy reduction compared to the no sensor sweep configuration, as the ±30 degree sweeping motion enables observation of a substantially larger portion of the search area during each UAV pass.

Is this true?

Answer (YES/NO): YES